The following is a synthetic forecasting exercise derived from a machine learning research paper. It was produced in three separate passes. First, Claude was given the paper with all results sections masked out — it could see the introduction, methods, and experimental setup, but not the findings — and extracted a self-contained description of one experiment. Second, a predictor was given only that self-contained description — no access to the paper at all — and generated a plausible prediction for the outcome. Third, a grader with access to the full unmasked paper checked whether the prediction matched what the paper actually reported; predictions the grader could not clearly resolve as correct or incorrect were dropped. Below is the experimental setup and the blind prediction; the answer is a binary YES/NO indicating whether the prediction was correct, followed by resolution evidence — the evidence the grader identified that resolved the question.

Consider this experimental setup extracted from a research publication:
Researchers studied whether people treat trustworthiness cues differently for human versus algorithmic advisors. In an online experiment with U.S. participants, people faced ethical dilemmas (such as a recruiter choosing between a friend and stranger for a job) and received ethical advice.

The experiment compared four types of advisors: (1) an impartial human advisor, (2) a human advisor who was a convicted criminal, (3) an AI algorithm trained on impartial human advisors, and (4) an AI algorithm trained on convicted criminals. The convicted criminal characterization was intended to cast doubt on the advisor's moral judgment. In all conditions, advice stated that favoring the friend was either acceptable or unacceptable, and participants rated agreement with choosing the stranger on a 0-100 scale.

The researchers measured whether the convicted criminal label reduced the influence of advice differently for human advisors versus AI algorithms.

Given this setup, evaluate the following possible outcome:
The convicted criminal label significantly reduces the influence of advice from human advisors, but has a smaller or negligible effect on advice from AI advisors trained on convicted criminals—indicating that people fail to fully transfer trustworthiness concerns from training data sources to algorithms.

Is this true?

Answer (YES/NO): YES